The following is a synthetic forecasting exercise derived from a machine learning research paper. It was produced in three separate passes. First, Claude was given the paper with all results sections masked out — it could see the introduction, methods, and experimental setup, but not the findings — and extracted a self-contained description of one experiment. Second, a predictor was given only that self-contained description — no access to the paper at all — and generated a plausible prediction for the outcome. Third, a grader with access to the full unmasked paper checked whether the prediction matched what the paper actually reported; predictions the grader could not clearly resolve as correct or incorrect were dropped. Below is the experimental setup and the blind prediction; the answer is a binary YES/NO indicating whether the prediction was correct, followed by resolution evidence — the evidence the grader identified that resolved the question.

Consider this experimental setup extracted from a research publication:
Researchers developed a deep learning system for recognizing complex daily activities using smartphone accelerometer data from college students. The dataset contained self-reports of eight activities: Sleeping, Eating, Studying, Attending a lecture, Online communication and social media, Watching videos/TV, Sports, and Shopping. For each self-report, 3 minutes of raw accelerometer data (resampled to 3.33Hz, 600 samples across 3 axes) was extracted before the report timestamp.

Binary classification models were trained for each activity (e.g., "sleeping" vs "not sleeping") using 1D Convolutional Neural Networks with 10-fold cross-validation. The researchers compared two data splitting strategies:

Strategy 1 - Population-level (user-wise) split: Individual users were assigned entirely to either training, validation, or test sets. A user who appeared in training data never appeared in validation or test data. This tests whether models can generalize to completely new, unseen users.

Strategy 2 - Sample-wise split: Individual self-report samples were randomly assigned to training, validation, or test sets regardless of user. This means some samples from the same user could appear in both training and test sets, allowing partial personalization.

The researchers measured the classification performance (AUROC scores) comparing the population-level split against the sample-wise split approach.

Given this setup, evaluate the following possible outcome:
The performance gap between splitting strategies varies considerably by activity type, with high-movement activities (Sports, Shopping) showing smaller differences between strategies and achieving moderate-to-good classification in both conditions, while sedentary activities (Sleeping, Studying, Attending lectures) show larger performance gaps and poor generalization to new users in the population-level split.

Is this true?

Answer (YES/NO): NO